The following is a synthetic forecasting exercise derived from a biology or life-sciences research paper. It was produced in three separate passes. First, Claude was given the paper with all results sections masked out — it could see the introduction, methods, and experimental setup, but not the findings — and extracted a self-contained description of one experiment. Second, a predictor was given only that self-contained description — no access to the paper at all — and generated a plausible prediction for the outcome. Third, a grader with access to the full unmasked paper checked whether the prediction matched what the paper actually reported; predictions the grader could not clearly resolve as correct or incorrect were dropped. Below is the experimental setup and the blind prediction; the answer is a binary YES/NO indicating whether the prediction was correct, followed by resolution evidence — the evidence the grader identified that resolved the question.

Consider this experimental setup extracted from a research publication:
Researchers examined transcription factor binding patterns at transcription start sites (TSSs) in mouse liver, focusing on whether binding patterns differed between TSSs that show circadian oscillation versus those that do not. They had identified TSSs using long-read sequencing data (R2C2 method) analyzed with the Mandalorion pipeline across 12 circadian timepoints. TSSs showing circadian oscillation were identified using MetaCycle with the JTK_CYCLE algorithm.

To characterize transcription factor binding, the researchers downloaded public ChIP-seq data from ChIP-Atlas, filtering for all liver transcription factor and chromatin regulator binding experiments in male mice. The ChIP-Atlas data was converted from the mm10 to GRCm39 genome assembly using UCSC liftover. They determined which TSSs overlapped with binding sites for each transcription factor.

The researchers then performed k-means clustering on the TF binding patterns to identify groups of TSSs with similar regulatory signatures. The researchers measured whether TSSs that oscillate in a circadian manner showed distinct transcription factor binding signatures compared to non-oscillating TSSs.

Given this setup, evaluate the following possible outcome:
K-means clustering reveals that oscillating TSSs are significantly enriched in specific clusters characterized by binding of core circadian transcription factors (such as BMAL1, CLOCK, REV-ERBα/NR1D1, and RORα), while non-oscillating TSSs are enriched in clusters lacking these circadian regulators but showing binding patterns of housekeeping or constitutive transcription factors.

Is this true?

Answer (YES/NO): NO